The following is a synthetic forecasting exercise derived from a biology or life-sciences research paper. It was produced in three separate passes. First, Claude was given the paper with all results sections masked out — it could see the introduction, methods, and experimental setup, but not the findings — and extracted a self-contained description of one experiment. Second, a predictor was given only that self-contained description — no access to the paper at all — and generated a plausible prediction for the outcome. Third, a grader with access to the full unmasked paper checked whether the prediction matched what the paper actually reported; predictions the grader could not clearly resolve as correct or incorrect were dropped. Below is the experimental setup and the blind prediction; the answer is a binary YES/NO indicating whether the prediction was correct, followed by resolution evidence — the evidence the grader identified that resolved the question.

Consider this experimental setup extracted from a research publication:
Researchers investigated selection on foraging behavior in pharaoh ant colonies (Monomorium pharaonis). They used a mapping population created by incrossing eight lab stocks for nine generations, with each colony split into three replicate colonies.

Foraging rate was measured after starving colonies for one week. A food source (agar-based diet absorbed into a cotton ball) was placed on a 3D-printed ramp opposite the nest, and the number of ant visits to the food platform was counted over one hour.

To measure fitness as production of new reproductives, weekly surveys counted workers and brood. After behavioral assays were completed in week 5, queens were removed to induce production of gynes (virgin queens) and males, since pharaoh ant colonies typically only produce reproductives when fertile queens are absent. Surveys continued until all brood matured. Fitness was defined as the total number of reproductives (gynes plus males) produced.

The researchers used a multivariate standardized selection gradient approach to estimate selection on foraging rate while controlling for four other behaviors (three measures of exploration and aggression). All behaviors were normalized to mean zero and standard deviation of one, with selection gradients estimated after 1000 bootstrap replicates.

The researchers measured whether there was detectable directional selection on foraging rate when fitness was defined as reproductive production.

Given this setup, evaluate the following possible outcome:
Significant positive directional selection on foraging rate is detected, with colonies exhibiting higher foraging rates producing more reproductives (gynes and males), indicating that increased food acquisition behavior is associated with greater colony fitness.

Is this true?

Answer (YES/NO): YES